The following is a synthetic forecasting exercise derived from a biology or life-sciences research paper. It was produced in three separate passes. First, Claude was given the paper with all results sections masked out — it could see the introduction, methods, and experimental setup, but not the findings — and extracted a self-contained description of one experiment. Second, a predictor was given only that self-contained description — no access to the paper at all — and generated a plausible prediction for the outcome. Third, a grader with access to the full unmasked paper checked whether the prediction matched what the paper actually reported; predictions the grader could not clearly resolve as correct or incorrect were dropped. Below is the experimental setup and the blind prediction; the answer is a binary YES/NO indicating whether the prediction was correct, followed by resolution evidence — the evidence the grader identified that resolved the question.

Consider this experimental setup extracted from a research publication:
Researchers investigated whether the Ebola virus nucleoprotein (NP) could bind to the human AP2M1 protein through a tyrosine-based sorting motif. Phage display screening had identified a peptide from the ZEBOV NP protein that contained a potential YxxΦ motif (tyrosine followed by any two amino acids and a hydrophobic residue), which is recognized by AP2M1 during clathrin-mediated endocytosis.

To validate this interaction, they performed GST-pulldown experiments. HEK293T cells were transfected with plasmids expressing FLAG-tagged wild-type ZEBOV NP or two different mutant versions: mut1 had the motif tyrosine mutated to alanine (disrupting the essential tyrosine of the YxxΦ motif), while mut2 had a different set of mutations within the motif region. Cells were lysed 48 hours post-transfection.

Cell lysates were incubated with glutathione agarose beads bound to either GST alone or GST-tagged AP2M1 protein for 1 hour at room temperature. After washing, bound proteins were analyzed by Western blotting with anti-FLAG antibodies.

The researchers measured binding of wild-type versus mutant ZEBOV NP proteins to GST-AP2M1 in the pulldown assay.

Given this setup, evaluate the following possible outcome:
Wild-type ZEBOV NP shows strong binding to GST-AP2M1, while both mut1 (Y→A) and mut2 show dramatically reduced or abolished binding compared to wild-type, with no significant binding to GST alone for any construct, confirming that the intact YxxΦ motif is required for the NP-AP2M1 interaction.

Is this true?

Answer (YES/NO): NO